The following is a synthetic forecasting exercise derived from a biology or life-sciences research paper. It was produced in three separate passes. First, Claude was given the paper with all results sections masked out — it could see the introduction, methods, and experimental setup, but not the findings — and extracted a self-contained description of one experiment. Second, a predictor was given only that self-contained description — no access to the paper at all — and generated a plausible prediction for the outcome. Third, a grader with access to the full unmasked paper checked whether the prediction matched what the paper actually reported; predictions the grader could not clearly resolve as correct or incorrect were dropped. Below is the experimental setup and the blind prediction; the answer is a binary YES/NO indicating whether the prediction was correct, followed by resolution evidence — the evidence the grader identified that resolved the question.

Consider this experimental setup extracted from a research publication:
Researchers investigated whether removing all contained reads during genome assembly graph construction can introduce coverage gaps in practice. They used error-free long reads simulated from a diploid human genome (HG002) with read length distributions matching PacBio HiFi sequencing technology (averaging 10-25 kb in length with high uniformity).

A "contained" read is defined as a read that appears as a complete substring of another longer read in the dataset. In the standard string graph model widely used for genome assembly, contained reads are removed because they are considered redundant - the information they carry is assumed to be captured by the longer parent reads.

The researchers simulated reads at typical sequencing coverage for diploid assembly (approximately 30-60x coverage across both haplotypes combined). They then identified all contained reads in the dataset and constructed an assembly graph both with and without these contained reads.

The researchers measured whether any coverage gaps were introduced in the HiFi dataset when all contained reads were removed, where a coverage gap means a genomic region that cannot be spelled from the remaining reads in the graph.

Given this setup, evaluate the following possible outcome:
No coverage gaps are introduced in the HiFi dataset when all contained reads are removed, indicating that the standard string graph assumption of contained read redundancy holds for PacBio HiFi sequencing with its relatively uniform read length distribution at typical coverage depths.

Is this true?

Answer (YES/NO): NO